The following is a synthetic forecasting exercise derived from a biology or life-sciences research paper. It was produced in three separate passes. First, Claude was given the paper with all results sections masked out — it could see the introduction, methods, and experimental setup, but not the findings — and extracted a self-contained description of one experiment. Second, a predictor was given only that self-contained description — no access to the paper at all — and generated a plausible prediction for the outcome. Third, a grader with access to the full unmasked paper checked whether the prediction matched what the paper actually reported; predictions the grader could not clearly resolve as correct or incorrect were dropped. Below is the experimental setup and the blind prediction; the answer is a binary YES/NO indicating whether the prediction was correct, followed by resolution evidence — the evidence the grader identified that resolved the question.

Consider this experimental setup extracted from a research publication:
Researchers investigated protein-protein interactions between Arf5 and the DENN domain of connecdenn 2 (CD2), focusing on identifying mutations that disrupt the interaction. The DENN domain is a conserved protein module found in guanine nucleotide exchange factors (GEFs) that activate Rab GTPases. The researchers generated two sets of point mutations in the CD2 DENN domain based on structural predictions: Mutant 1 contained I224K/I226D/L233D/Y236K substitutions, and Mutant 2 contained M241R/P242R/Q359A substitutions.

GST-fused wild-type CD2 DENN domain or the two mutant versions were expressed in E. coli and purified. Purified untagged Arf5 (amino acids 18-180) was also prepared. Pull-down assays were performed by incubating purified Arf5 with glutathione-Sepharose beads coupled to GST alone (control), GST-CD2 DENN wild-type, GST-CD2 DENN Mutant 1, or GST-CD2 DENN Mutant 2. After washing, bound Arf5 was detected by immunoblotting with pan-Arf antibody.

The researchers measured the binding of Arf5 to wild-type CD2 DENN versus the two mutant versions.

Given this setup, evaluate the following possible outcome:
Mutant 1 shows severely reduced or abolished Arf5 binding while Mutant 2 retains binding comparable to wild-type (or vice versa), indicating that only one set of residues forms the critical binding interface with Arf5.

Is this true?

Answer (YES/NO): NO